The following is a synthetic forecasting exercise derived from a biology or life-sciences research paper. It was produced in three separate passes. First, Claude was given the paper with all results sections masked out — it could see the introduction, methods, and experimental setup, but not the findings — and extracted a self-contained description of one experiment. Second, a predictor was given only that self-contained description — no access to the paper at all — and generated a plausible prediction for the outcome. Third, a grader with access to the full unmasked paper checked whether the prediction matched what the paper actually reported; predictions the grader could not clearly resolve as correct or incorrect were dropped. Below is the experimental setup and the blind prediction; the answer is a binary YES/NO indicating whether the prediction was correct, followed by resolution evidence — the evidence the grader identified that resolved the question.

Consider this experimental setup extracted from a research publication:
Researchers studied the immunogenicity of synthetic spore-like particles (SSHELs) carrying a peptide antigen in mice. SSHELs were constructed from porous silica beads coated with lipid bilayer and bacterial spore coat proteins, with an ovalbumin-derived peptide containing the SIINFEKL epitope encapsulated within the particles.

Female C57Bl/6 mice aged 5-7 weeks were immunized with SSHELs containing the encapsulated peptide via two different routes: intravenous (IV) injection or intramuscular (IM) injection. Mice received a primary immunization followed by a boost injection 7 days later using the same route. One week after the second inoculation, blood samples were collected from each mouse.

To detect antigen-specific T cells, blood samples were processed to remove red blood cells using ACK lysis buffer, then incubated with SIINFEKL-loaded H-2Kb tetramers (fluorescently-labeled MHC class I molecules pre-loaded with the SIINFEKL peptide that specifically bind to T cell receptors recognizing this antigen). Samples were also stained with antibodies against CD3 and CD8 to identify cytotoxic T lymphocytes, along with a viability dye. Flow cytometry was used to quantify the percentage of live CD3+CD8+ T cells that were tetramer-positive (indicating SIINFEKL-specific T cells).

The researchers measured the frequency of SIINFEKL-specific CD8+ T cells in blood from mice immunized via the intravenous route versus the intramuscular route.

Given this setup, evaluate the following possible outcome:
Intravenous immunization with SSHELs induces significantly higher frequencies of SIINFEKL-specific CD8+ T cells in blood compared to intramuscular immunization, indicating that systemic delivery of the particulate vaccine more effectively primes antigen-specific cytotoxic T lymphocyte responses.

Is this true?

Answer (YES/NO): NO